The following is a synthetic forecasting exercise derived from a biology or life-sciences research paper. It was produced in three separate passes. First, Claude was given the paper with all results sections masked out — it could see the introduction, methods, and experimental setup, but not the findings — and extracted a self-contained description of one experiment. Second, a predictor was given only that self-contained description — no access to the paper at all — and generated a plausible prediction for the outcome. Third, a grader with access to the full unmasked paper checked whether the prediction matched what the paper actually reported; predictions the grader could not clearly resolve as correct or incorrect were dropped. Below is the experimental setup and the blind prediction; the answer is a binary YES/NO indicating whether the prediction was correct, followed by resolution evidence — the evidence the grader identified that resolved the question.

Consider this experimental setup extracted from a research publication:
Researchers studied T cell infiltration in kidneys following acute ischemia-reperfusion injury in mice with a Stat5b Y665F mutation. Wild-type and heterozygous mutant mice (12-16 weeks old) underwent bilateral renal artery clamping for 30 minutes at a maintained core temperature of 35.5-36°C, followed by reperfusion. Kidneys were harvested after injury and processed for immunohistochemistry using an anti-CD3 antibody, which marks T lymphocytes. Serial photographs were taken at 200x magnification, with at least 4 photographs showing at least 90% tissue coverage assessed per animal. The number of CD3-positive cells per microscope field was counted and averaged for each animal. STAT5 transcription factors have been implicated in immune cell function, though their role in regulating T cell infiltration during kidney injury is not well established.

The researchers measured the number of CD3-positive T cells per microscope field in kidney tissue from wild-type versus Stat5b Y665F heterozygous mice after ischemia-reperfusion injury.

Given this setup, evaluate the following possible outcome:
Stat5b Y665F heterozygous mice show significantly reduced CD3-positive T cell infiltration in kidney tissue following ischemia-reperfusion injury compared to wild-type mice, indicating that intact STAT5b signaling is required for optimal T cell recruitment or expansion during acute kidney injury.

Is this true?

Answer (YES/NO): NO